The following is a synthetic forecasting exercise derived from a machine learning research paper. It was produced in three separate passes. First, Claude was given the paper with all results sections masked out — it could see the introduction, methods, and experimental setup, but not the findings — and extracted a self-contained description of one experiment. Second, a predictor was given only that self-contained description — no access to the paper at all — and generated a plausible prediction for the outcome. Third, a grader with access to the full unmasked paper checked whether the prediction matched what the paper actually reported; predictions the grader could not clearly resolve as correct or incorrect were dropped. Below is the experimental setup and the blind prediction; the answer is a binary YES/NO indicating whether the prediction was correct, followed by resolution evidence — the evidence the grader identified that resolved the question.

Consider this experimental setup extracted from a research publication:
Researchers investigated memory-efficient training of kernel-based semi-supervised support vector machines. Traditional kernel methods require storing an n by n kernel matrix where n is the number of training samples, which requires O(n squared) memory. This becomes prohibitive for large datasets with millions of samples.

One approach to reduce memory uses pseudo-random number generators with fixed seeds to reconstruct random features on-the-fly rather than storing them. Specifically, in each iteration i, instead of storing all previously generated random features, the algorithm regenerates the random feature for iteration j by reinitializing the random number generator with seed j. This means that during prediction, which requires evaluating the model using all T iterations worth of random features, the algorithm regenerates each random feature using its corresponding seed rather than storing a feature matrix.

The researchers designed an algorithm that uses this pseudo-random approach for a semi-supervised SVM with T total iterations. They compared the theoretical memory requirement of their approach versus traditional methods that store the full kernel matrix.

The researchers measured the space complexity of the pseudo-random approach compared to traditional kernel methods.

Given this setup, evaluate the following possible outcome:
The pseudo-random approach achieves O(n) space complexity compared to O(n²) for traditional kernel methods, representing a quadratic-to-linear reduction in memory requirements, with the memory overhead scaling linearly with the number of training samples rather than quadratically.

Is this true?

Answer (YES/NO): NO